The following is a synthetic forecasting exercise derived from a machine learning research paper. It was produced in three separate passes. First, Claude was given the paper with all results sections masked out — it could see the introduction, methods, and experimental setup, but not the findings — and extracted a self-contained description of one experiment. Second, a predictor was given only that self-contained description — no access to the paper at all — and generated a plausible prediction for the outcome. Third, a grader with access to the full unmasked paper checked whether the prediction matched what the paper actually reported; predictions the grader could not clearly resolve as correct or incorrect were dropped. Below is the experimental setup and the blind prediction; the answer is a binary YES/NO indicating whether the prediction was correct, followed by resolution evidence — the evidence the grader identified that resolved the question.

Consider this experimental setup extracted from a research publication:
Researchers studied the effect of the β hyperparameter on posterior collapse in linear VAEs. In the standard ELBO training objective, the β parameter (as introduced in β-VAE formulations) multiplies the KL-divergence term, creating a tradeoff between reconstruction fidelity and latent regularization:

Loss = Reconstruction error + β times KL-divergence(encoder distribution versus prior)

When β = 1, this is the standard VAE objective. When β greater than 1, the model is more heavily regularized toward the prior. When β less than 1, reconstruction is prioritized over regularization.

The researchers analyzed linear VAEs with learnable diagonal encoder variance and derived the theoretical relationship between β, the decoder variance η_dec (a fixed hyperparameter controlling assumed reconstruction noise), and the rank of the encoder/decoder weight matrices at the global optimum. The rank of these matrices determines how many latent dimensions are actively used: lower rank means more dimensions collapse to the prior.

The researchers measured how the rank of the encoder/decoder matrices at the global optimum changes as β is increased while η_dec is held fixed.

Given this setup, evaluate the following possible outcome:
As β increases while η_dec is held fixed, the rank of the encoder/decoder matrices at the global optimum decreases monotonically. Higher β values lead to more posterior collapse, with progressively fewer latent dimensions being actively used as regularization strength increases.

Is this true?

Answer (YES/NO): YES